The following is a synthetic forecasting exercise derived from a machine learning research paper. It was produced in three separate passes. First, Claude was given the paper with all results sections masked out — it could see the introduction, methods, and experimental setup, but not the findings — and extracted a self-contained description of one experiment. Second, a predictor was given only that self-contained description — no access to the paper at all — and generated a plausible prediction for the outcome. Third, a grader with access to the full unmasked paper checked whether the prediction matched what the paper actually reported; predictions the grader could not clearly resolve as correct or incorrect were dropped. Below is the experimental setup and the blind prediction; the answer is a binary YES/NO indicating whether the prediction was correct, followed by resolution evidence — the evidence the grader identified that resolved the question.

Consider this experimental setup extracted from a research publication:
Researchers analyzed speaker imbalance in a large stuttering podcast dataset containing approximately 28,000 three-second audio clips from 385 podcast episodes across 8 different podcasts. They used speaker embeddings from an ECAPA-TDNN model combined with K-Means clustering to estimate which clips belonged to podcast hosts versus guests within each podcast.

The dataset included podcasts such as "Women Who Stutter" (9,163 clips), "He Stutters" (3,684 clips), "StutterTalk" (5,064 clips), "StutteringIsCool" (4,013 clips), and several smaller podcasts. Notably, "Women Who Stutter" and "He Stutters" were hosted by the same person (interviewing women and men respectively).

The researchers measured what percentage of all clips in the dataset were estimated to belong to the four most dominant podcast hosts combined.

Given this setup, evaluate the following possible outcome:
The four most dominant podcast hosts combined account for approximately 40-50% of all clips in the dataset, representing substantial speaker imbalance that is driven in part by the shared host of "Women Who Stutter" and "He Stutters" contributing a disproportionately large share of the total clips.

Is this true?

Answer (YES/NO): NO